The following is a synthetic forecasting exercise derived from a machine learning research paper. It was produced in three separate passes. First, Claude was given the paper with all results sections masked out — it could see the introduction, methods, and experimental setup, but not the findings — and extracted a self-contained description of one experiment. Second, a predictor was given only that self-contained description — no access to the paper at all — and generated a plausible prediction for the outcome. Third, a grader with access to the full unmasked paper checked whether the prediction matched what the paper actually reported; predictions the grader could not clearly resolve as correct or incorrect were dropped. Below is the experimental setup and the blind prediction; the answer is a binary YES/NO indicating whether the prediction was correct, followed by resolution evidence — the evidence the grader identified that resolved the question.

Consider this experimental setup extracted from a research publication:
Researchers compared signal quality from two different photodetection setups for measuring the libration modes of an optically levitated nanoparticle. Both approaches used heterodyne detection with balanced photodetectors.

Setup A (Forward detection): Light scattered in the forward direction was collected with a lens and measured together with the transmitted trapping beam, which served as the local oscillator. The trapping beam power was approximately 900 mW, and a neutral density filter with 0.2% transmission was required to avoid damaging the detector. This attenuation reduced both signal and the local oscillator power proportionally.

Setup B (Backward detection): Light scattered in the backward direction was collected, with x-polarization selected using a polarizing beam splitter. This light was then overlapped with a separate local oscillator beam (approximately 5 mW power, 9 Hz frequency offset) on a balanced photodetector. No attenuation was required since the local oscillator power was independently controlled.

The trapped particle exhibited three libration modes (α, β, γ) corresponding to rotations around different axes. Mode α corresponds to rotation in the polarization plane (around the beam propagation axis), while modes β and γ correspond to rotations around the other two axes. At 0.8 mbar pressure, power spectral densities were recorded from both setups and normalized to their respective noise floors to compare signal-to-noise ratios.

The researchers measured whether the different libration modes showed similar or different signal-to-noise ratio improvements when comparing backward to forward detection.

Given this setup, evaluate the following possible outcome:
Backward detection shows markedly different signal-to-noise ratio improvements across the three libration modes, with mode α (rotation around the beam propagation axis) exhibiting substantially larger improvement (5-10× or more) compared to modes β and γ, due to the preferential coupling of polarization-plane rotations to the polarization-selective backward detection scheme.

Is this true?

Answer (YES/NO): NO